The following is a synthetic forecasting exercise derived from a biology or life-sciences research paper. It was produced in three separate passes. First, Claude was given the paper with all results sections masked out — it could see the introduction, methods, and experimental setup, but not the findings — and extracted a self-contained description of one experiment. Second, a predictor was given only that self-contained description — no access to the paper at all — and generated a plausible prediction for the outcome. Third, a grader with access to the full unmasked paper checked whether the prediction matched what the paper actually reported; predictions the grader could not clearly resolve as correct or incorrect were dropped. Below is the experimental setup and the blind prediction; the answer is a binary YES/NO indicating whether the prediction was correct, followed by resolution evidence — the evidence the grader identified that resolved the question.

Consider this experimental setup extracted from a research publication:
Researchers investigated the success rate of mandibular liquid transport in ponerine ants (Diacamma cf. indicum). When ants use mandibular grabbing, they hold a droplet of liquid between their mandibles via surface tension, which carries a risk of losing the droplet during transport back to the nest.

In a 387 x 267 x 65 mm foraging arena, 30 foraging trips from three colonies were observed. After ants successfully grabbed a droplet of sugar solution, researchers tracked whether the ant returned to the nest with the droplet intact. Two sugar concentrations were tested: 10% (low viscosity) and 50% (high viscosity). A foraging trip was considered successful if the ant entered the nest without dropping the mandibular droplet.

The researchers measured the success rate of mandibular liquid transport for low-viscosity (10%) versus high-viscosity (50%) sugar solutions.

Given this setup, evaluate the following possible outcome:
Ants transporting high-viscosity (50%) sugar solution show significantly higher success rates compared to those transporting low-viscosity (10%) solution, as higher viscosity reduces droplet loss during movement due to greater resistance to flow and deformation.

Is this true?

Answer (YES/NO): NO